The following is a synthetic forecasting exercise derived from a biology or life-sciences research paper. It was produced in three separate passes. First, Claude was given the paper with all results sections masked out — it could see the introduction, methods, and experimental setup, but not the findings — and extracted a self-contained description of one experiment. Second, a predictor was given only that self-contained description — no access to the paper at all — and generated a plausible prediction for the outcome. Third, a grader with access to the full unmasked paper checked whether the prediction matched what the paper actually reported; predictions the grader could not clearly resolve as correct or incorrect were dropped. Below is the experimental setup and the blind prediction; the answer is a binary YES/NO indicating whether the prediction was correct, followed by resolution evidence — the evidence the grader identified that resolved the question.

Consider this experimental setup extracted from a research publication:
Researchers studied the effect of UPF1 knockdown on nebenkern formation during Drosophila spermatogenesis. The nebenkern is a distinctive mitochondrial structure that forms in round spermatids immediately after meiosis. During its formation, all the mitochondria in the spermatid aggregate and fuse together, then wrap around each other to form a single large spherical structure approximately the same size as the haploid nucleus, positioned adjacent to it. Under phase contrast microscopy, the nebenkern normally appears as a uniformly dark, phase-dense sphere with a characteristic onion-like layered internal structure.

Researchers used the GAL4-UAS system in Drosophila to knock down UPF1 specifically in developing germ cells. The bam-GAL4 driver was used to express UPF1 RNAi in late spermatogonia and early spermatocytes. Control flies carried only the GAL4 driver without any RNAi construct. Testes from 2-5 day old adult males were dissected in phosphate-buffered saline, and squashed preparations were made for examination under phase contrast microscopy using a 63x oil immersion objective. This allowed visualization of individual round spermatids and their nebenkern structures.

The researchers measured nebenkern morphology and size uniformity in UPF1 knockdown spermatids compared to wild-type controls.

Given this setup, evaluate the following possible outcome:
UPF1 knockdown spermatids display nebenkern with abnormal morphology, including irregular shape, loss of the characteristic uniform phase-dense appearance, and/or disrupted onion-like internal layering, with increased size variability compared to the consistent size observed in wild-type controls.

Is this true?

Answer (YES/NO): NO